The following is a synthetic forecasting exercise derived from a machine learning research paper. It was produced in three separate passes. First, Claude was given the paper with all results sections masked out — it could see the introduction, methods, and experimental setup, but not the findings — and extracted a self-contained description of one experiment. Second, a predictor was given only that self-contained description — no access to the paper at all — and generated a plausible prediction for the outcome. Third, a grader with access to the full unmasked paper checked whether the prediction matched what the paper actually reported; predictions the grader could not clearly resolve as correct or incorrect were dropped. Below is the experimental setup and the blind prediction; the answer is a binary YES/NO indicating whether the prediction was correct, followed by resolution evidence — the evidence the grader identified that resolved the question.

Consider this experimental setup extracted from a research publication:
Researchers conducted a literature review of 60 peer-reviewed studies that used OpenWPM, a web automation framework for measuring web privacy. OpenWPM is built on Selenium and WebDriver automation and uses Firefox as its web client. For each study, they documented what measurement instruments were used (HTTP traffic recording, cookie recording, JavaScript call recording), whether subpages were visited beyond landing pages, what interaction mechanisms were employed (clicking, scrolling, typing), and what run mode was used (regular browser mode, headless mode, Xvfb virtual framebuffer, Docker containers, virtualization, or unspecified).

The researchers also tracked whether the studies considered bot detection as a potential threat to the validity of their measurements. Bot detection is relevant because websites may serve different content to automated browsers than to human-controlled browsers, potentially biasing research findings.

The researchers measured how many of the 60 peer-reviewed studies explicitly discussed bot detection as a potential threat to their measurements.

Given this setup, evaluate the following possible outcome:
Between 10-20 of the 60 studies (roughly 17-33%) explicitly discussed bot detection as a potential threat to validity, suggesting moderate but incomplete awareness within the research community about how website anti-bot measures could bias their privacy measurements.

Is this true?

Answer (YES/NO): YES